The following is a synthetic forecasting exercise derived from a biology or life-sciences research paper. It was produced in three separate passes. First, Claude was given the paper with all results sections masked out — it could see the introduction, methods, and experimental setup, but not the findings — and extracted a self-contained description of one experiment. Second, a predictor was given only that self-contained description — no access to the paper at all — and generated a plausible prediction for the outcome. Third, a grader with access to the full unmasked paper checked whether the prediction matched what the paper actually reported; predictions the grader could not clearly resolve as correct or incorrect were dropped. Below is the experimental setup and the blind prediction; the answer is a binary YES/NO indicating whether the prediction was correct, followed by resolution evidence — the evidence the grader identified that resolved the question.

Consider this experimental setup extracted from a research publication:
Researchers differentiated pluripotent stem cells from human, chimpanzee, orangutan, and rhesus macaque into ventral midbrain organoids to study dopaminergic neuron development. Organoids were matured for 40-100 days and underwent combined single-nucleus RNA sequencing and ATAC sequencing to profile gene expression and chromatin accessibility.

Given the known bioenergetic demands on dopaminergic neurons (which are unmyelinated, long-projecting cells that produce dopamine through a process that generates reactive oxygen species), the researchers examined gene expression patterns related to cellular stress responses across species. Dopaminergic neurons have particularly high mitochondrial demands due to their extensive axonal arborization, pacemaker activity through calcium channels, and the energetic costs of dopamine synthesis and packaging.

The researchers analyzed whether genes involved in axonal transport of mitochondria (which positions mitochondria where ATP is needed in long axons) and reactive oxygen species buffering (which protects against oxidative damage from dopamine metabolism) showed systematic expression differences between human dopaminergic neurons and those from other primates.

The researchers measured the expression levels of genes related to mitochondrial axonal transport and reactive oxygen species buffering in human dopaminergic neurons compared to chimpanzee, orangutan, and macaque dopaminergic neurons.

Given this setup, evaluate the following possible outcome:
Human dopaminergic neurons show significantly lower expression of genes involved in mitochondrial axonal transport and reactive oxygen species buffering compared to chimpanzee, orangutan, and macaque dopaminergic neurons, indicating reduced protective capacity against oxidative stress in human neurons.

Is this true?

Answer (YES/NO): NO